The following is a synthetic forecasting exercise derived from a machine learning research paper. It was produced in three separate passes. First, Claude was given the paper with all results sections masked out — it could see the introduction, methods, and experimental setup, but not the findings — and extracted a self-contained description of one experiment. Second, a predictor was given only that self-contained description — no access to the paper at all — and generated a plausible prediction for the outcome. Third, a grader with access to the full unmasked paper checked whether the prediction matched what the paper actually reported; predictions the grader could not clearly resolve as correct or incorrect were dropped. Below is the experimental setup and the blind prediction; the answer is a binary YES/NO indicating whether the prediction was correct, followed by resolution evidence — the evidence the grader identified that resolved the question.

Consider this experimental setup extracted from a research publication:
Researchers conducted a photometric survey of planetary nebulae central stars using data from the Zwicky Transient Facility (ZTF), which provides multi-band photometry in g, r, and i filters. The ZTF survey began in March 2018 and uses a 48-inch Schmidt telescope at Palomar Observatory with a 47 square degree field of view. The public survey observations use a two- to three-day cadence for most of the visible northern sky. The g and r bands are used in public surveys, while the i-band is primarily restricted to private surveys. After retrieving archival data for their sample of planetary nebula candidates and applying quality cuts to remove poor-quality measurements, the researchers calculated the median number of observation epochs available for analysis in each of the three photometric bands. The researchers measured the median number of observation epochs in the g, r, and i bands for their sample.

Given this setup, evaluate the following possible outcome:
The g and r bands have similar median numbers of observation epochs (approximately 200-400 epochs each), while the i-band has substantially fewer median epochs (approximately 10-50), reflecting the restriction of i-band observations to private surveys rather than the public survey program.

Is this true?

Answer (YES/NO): NO